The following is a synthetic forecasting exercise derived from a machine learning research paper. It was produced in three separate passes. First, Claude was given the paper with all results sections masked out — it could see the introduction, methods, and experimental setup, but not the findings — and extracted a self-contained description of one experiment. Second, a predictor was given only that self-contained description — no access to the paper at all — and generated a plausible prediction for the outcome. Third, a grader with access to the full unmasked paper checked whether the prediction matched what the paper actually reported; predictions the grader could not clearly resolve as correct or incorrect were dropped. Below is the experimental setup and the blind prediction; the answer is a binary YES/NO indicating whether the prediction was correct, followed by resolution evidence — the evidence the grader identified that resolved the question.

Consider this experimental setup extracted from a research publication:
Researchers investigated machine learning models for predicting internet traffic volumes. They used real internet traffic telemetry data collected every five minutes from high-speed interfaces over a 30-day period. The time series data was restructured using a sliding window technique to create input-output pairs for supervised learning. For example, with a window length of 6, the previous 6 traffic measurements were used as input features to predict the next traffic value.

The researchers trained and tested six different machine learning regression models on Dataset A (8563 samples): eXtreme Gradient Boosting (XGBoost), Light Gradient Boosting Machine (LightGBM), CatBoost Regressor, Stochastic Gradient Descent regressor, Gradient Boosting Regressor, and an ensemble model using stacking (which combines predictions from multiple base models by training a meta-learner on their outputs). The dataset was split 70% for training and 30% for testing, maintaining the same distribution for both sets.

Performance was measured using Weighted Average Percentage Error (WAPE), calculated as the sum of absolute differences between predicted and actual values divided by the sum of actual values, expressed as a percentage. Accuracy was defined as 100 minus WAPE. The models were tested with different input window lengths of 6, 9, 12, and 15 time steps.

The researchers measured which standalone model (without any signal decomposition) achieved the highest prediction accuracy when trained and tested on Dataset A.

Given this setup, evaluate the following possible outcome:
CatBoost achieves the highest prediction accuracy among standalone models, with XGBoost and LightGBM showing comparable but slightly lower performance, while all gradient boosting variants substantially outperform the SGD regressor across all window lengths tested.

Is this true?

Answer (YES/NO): NO